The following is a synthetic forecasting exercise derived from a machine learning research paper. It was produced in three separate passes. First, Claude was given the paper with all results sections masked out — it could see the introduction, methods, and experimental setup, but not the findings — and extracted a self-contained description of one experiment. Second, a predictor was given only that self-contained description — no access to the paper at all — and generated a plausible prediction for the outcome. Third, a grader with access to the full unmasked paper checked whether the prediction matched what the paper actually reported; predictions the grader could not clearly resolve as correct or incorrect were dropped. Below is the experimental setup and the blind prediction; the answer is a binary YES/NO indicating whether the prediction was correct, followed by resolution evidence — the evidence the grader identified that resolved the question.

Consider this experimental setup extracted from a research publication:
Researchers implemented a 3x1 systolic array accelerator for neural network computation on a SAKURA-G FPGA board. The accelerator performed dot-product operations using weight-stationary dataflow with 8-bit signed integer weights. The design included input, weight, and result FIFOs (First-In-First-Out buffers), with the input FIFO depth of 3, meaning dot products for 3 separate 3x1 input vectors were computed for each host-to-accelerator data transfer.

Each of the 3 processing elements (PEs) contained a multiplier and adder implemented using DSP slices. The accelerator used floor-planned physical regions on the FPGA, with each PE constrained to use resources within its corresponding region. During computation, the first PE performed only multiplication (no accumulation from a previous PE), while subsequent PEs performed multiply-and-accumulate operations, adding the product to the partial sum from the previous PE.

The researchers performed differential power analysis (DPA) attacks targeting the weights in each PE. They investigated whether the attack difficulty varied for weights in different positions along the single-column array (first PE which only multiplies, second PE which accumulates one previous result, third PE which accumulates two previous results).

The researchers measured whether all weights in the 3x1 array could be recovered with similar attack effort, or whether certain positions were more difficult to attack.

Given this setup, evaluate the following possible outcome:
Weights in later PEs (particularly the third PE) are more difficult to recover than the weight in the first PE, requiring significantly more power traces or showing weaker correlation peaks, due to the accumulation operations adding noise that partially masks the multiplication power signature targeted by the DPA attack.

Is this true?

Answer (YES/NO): NO